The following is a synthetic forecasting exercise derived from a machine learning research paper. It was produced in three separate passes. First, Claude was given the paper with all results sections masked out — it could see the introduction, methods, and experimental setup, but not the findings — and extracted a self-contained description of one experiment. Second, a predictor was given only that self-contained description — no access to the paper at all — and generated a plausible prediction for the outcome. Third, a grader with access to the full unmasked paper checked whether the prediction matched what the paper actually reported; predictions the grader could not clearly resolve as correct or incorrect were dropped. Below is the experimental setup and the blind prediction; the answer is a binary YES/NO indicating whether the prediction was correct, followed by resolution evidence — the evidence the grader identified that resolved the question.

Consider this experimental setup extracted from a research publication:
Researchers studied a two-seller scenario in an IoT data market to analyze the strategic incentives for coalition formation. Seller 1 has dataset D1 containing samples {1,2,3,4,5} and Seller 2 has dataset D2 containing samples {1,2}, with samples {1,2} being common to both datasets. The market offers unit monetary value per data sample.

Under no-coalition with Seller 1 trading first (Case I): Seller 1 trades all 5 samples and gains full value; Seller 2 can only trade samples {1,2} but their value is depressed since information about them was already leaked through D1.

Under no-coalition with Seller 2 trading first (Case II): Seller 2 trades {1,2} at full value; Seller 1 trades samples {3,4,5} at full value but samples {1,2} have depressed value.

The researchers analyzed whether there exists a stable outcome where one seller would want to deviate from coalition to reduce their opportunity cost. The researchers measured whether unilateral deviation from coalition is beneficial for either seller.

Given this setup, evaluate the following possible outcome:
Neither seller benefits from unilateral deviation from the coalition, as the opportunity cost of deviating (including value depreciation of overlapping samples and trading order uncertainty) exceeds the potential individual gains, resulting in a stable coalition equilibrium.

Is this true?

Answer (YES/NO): YES